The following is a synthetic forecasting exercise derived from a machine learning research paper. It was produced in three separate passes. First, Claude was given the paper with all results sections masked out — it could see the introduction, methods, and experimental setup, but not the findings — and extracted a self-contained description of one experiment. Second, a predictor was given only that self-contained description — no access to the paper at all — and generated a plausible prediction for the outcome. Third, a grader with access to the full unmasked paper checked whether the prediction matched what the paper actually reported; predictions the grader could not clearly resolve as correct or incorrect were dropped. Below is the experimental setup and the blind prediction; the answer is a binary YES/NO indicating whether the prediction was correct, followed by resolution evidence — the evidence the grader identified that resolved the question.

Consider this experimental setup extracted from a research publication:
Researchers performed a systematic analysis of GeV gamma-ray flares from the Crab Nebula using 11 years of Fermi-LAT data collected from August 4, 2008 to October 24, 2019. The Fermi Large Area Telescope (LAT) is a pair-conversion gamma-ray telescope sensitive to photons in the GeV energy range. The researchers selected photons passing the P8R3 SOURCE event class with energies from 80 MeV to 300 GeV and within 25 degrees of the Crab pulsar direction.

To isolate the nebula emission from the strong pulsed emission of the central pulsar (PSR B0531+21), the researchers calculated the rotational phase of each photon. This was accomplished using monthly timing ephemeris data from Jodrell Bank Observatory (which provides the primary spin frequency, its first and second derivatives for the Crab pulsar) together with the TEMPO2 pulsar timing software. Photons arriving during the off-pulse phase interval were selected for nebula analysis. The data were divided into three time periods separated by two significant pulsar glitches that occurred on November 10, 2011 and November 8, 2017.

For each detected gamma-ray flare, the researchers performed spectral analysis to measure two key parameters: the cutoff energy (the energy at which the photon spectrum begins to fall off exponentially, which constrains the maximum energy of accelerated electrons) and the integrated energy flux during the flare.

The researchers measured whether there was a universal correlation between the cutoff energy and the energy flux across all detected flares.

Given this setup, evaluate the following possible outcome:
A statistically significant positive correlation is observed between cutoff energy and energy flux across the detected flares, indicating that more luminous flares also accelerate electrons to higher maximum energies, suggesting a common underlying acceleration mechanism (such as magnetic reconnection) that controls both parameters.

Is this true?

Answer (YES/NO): NO